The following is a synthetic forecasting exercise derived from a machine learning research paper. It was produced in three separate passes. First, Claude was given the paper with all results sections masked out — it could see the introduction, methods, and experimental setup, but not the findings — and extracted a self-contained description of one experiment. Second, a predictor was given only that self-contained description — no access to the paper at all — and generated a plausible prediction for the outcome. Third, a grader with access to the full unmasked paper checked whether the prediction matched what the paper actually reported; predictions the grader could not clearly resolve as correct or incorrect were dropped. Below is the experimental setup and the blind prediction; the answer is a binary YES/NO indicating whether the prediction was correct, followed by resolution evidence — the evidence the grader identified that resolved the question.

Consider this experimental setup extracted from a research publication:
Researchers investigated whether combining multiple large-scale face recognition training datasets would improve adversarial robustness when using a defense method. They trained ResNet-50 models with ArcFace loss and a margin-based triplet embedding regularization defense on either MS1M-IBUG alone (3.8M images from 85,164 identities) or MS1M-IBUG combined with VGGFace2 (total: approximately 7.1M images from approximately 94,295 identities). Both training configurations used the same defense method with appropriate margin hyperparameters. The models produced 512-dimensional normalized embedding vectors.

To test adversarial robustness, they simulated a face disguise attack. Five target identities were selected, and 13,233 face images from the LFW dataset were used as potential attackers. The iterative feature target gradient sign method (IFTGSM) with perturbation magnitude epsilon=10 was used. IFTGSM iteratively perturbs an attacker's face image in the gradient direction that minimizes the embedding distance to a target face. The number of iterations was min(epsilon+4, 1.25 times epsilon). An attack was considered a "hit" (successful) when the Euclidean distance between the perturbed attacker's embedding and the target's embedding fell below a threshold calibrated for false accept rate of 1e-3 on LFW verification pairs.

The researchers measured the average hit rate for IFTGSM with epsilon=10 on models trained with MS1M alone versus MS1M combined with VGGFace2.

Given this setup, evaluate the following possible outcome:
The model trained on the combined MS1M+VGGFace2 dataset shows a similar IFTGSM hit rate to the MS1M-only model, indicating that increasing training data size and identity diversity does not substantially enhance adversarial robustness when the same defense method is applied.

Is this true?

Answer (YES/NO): NO